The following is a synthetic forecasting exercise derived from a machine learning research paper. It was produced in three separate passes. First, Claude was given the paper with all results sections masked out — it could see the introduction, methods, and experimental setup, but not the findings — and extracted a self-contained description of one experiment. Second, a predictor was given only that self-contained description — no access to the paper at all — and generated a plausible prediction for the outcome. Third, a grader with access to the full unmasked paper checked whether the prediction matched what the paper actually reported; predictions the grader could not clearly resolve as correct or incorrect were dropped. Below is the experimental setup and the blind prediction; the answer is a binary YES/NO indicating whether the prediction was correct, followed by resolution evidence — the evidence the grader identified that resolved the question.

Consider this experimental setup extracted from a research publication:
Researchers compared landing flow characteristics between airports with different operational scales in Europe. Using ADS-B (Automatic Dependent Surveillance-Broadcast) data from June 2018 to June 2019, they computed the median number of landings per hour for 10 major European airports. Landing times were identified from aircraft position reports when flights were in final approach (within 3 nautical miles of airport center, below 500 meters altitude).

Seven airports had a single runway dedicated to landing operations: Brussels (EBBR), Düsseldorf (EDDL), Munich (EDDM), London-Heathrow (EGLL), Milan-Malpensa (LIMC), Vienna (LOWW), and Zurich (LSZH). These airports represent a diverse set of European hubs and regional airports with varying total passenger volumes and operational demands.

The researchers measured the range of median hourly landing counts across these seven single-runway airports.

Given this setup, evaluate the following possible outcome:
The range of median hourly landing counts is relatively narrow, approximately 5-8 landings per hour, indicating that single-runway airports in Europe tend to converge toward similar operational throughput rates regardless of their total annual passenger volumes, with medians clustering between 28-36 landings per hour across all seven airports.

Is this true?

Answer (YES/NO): NO